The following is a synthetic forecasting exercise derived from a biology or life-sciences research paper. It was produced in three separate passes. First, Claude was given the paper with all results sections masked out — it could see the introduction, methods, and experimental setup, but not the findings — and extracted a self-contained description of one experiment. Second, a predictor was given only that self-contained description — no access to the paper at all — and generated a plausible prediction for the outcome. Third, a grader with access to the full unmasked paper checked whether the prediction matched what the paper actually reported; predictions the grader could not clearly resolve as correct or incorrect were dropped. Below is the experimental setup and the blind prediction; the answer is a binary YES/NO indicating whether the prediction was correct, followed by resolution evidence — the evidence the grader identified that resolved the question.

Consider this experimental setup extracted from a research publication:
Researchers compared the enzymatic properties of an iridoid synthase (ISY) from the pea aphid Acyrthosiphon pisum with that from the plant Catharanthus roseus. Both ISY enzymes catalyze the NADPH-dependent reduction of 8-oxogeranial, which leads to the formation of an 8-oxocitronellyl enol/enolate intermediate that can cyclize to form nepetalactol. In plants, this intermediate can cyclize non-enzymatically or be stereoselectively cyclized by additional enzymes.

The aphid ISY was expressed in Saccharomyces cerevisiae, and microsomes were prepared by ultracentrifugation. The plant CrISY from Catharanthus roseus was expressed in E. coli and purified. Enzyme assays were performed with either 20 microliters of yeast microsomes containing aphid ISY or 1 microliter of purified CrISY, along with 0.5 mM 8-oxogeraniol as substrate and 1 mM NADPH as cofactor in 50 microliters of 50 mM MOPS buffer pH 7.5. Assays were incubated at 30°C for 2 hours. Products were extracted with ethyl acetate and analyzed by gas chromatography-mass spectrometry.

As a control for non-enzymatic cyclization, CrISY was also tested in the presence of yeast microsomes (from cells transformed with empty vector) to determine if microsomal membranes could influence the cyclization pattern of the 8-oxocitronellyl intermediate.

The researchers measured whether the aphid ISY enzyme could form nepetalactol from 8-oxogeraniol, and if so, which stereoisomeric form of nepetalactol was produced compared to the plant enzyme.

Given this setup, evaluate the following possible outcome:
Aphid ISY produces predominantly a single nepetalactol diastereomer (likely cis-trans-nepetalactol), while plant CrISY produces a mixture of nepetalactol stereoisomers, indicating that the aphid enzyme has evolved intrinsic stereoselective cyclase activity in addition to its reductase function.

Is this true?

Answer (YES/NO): NO